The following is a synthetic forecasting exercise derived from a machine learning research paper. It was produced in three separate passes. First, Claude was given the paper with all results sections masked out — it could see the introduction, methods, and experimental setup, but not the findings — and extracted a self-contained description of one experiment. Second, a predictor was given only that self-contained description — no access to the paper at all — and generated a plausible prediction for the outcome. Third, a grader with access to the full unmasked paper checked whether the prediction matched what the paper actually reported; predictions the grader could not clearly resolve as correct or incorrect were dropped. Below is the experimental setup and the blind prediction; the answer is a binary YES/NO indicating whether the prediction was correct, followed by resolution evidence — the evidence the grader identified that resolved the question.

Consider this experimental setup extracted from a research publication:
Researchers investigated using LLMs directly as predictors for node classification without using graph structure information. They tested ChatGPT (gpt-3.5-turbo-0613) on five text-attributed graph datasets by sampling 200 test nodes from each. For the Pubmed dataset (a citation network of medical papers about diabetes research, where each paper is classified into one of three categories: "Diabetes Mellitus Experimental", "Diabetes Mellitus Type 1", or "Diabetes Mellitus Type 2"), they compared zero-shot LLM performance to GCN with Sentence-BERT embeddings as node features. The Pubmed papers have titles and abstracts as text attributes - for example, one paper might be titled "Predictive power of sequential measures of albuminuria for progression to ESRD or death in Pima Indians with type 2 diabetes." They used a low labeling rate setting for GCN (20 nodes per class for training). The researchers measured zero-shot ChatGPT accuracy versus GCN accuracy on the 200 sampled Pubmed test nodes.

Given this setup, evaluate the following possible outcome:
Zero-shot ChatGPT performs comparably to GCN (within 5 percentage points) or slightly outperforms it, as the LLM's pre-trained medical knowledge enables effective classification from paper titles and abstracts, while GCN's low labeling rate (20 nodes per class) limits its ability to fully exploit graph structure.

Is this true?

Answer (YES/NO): NO